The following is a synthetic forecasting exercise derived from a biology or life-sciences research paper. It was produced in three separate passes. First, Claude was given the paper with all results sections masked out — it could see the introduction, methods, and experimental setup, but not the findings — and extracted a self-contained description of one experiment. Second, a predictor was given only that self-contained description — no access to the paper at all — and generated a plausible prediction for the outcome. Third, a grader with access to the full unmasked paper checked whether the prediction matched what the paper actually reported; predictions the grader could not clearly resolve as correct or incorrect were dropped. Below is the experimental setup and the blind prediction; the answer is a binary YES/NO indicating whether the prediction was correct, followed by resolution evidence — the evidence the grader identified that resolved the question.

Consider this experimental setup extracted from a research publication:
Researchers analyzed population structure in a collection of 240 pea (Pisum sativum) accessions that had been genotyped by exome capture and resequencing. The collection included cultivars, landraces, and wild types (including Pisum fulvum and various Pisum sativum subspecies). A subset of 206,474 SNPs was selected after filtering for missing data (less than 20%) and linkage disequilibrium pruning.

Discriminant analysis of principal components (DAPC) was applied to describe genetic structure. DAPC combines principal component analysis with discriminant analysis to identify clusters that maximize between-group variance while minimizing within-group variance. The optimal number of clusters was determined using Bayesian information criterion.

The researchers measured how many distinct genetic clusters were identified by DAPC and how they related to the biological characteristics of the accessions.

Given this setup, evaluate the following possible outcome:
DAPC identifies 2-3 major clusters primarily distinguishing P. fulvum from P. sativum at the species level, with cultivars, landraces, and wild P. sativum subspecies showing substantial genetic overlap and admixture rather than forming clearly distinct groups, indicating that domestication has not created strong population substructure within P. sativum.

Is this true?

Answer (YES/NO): NO